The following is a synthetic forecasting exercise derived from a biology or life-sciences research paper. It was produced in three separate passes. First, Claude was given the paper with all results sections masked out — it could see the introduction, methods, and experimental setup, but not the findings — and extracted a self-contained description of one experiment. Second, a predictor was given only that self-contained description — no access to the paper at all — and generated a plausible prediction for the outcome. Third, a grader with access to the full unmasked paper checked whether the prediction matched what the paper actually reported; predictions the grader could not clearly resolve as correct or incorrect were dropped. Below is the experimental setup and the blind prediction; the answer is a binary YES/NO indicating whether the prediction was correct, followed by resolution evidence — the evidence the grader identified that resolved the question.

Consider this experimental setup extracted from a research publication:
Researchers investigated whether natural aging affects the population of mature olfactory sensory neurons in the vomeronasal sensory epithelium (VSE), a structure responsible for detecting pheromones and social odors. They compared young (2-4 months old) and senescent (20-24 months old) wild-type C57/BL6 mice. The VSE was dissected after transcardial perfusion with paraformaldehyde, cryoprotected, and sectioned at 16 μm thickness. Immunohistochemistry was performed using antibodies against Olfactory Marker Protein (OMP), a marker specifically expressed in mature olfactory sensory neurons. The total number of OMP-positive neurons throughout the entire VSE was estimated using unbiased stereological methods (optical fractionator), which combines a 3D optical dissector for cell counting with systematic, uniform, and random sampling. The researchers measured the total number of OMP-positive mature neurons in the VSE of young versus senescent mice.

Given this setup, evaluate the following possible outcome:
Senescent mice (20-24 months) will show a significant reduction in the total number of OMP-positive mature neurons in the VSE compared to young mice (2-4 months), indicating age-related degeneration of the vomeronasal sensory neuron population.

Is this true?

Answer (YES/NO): YES